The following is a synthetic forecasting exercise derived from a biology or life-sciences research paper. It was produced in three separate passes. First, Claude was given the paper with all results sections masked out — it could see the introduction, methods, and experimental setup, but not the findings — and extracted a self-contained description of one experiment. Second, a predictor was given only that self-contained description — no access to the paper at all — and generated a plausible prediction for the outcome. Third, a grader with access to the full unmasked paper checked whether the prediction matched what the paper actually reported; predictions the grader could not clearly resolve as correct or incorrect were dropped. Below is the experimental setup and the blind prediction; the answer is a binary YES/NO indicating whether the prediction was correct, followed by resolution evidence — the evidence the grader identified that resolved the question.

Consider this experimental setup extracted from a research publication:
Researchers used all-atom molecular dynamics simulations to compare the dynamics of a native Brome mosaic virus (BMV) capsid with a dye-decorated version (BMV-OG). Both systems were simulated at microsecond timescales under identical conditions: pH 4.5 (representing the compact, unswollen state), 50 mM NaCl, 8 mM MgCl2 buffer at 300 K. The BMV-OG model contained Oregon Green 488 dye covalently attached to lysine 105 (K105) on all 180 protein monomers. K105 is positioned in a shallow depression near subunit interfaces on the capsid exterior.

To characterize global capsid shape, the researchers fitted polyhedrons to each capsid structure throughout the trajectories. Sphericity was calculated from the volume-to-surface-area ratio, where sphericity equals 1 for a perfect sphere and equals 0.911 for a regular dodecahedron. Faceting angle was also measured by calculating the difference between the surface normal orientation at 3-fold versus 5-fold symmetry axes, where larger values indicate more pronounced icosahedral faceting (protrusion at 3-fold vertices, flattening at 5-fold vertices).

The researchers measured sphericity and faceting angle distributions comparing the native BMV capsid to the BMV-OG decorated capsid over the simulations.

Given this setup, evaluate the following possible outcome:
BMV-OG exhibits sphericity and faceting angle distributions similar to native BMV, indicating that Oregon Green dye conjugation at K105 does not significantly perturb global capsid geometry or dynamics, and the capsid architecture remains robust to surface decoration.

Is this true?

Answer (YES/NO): NO